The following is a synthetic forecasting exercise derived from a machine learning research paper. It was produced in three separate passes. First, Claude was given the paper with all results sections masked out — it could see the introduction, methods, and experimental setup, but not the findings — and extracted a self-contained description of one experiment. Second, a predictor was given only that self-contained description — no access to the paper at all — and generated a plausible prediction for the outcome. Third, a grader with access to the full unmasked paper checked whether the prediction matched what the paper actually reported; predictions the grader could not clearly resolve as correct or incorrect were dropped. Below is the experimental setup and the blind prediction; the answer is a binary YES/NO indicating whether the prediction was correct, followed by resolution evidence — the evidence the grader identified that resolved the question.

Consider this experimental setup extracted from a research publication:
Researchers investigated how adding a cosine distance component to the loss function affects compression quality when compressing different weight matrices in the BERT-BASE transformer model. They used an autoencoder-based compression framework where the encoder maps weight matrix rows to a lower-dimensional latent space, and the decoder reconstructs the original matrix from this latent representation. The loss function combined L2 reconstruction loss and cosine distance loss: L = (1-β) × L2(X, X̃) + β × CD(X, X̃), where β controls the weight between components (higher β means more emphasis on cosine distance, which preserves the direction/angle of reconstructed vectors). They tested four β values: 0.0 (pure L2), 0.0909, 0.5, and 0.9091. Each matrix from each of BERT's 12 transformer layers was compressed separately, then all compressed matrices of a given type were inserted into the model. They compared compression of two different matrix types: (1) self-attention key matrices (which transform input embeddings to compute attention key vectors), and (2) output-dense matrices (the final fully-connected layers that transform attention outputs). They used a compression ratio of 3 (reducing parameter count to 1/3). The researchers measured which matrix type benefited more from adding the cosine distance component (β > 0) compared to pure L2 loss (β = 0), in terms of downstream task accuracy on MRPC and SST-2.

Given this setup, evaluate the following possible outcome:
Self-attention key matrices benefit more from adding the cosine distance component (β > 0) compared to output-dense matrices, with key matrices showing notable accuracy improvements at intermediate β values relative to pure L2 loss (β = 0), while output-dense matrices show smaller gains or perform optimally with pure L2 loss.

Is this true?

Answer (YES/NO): YES